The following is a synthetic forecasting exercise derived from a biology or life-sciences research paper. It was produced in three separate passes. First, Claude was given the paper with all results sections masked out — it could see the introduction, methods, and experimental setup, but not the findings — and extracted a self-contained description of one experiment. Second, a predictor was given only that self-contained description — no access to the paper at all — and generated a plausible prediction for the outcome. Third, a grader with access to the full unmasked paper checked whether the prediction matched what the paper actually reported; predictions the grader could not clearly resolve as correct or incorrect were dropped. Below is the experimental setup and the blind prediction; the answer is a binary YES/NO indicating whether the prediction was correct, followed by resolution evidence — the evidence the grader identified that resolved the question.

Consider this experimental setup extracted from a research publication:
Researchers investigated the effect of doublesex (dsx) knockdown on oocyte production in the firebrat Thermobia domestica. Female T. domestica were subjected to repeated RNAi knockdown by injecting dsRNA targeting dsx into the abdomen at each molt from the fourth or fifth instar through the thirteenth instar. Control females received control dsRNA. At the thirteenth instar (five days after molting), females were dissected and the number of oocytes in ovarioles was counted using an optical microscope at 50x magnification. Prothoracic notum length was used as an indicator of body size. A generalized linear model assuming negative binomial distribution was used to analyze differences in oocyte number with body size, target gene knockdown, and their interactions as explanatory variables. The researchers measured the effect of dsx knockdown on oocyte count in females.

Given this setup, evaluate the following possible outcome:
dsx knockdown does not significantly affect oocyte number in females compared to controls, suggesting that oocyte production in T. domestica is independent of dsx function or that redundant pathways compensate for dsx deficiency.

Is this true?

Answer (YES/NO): YES